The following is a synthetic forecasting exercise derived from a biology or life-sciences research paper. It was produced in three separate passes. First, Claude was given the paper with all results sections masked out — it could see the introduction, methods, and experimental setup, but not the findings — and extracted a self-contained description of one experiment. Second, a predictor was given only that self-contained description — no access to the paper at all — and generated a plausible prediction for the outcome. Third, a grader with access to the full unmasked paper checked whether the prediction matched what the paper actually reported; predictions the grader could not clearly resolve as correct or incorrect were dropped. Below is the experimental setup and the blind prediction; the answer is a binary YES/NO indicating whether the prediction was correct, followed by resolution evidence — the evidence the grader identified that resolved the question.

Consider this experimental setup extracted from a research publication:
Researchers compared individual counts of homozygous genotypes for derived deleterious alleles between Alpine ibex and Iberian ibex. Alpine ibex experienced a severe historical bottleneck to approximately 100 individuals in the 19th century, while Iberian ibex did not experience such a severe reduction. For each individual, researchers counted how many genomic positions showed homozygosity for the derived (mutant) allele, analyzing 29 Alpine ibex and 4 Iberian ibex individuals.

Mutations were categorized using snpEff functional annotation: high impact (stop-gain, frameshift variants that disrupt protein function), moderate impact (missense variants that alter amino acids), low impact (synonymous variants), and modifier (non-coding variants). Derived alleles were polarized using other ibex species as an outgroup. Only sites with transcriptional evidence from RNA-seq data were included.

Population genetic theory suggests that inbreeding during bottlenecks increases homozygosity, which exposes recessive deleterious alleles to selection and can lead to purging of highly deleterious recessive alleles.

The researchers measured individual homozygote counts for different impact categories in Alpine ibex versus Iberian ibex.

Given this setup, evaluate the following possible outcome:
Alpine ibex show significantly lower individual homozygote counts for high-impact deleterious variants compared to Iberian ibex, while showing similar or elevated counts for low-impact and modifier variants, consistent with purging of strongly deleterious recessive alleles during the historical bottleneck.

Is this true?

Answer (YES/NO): YES